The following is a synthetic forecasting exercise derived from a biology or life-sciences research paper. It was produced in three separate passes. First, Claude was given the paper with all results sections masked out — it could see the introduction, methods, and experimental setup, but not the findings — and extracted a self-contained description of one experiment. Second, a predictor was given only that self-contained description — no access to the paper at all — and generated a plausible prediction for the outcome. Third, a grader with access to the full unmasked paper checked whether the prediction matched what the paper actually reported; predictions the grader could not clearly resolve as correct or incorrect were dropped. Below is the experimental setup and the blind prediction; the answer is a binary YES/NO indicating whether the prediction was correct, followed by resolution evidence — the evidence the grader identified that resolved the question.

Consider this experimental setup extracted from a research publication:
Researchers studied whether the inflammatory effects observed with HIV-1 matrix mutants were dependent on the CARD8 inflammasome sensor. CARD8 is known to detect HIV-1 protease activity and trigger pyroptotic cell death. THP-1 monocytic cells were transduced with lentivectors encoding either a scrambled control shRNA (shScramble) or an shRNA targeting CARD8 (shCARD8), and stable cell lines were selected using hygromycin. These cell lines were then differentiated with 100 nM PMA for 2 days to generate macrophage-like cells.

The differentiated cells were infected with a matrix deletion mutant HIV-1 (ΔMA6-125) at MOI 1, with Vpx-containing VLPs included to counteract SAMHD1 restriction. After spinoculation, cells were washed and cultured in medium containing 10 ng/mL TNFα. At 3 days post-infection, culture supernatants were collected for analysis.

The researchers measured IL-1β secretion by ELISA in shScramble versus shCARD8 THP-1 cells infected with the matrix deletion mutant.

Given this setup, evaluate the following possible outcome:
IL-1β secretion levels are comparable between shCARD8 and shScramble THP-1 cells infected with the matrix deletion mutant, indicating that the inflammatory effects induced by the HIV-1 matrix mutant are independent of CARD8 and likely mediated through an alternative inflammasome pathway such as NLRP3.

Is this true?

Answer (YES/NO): NO